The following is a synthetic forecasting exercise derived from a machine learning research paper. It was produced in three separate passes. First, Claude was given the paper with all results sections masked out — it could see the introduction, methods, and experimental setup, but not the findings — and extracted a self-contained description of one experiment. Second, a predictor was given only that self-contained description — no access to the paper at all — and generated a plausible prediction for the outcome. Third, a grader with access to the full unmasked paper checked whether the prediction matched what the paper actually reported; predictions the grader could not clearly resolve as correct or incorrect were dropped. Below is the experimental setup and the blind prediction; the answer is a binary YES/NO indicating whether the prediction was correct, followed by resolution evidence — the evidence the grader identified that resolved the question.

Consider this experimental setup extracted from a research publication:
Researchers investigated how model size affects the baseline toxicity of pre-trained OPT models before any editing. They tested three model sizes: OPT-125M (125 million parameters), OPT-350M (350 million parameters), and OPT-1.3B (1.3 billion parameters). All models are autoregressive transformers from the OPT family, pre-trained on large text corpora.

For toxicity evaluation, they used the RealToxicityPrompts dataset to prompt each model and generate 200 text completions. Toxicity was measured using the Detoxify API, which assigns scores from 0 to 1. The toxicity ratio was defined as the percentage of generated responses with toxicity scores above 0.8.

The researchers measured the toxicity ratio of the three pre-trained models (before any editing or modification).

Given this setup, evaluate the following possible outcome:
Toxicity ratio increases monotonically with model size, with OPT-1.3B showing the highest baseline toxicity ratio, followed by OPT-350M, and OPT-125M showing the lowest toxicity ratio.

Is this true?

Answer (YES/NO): NO